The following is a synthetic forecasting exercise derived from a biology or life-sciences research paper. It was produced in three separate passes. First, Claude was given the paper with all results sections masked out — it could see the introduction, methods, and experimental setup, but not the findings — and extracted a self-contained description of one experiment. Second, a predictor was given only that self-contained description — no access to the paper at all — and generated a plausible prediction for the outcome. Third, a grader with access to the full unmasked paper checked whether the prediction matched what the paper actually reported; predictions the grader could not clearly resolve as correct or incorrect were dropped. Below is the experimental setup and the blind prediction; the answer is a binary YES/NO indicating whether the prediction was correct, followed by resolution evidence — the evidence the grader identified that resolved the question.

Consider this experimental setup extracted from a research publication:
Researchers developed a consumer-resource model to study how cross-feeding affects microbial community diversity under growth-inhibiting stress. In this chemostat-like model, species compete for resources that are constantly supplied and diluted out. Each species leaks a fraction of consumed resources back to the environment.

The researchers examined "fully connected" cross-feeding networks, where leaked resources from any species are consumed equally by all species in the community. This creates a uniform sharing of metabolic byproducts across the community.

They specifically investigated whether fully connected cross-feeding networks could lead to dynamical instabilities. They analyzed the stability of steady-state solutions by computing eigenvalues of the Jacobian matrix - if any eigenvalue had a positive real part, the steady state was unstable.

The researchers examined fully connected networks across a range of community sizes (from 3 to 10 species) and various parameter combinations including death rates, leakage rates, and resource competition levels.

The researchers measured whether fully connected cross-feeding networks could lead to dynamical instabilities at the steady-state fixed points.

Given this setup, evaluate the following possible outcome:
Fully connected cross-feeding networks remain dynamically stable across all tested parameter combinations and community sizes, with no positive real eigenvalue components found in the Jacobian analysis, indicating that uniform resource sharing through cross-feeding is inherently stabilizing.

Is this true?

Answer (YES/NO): YES